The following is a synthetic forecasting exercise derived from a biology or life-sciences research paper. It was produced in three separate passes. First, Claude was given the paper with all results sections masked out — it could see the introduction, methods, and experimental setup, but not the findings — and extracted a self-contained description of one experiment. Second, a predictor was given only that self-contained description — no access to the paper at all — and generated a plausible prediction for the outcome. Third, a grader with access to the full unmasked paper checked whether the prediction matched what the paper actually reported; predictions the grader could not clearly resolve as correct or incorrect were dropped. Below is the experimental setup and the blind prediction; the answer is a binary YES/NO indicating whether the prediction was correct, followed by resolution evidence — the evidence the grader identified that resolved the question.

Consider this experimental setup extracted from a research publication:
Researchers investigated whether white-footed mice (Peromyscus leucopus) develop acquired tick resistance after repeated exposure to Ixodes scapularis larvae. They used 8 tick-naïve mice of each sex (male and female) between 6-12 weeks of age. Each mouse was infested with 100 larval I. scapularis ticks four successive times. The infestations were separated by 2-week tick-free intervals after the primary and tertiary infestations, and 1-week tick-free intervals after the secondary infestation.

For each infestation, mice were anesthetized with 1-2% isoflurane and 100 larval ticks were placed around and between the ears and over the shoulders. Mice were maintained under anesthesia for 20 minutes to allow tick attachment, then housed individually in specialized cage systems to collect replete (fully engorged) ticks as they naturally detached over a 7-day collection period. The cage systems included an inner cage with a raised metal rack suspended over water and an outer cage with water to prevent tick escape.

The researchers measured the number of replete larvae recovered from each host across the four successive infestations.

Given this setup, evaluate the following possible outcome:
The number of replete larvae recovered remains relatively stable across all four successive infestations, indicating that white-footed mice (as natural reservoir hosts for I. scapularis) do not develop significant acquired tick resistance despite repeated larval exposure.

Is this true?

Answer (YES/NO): NO